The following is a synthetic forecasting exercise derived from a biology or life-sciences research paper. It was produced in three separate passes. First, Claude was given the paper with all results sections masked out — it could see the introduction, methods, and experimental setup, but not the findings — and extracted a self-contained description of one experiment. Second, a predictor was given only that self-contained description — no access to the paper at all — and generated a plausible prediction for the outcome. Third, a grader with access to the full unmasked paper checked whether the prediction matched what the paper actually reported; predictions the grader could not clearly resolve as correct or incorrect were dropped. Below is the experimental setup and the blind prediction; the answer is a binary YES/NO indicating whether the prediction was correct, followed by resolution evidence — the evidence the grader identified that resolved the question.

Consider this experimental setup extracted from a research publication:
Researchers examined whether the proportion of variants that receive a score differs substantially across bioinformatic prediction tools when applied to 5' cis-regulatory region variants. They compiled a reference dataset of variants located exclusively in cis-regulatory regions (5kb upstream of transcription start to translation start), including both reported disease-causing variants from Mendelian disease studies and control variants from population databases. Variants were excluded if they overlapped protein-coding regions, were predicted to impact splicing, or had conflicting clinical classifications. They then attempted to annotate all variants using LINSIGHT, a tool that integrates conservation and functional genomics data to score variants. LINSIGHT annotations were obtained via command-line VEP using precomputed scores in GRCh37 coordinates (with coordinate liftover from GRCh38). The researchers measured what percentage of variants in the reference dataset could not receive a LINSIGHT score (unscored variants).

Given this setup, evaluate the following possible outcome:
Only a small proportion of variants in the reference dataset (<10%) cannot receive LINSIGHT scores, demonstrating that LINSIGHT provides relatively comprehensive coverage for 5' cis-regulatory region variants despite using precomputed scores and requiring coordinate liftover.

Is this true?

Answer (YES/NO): NO